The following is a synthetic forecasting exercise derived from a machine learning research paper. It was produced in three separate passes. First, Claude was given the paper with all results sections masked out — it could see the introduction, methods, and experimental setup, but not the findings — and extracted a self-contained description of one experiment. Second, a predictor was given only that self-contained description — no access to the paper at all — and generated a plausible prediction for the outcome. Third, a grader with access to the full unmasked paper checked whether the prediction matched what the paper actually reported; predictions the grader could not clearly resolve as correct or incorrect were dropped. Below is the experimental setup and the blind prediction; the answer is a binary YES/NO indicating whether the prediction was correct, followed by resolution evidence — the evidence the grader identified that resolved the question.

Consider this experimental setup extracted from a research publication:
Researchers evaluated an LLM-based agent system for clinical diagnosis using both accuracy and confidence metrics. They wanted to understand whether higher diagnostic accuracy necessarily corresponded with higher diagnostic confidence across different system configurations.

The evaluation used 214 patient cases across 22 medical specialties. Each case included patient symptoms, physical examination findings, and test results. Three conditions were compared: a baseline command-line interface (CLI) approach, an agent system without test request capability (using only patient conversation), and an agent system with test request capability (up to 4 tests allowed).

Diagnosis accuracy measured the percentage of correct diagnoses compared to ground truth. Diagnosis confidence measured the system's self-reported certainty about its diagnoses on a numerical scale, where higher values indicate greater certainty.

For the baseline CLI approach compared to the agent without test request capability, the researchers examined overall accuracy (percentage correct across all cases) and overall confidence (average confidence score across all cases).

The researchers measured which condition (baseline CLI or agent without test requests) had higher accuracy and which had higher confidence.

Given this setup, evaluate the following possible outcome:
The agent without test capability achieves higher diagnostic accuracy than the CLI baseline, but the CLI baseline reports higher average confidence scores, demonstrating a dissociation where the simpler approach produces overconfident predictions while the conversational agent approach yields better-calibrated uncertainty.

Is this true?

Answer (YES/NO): YES